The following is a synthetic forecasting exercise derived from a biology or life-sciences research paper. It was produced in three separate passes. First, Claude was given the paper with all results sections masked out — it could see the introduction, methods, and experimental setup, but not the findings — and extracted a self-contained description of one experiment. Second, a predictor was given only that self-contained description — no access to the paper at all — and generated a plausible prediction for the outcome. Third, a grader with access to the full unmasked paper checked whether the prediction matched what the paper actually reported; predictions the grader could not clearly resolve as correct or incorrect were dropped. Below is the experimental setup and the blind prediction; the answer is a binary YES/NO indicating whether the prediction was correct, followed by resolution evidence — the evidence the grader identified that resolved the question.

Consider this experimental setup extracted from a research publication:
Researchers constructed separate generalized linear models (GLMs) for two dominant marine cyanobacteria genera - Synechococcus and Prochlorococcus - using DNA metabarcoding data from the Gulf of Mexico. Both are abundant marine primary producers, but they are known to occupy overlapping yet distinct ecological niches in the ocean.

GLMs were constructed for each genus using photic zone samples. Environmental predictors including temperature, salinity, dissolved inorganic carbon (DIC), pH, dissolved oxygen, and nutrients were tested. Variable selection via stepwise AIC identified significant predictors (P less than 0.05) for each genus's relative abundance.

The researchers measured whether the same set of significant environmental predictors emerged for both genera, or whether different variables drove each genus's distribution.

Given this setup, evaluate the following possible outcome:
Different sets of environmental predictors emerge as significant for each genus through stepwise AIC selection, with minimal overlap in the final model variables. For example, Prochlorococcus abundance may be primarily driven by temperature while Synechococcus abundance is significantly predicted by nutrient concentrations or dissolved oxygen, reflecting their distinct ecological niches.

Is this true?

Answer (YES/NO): NO